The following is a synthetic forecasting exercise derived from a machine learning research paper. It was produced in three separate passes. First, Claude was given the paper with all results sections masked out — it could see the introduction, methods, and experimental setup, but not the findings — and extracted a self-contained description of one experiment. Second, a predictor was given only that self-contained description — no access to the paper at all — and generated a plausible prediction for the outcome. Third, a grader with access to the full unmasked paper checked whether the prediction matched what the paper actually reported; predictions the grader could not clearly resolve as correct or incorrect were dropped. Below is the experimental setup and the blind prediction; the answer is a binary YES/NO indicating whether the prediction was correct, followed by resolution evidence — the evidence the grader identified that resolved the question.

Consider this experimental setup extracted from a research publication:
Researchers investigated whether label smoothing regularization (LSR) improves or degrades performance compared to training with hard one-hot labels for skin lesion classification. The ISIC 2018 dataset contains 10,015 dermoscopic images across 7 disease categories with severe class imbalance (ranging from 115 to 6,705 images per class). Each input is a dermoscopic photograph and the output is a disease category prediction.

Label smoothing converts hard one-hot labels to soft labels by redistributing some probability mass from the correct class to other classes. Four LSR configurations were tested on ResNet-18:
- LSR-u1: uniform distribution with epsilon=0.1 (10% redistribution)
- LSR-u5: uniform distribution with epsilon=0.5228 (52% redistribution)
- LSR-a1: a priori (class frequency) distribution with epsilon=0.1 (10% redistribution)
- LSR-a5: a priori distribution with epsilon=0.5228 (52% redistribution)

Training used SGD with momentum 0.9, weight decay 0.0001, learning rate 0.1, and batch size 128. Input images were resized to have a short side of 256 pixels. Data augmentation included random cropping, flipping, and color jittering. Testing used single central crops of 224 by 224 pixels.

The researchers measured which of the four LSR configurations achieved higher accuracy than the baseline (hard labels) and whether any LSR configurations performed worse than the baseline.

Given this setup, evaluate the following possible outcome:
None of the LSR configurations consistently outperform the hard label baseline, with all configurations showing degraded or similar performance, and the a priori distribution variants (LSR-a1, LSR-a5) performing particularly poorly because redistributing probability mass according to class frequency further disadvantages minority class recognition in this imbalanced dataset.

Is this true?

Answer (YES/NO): NO